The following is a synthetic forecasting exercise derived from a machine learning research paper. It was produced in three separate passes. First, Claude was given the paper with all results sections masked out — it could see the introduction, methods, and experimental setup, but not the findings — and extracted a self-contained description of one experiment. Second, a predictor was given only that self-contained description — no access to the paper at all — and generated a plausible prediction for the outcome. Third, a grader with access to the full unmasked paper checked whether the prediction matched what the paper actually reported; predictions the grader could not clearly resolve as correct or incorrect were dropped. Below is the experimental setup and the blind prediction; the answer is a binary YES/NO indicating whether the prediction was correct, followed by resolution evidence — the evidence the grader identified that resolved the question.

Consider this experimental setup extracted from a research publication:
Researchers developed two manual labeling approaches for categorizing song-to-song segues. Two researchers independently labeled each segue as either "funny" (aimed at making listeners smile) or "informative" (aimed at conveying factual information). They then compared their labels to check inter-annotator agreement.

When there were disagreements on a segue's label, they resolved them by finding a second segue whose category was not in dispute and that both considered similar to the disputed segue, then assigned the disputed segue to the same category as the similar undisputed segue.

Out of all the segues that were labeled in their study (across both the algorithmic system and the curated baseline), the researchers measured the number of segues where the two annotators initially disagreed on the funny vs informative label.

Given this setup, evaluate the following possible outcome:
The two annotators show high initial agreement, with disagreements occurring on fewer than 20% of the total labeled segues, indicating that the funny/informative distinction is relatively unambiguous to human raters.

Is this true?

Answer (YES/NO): YES